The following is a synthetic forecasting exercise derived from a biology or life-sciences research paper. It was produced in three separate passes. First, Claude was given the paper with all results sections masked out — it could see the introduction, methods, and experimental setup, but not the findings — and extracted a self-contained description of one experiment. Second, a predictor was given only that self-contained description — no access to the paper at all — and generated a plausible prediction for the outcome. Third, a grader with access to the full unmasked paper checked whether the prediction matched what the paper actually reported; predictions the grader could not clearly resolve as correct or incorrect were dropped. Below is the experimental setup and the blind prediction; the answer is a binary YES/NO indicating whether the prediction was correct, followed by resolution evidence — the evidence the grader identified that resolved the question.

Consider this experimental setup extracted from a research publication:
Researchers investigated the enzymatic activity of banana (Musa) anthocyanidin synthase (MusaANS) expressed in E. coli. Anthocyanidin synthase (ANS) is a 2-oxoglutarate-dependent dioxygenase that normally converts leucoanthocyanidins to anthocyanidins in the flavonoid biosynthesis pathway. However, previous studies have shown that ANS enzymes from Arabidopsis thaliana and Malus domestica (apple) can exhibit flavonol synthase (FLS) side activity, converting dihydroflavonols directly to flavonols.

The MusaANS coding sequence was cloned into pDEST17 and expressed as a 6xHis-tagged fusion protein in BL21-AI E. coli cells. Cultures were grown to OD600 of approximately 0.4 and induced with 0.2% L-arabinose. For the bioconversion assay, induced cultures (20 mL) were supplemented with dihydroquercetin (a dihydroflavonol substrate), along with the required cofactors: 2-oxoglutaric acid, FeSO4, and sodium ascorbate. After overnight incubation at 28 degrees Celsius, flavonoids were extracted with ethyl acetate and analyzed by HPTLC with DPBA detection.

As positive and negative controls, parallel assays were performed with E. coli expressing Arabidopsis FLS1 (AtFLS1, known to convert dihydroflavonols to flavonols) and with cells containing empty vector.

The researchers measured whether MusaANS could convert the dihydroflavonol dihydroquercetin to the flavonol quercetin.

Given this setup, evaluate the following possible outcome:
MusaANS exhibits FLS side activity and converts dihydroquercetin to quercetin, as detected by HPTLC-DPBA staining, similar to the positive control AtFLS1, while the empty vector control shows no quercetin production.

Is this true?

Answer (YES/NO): NO